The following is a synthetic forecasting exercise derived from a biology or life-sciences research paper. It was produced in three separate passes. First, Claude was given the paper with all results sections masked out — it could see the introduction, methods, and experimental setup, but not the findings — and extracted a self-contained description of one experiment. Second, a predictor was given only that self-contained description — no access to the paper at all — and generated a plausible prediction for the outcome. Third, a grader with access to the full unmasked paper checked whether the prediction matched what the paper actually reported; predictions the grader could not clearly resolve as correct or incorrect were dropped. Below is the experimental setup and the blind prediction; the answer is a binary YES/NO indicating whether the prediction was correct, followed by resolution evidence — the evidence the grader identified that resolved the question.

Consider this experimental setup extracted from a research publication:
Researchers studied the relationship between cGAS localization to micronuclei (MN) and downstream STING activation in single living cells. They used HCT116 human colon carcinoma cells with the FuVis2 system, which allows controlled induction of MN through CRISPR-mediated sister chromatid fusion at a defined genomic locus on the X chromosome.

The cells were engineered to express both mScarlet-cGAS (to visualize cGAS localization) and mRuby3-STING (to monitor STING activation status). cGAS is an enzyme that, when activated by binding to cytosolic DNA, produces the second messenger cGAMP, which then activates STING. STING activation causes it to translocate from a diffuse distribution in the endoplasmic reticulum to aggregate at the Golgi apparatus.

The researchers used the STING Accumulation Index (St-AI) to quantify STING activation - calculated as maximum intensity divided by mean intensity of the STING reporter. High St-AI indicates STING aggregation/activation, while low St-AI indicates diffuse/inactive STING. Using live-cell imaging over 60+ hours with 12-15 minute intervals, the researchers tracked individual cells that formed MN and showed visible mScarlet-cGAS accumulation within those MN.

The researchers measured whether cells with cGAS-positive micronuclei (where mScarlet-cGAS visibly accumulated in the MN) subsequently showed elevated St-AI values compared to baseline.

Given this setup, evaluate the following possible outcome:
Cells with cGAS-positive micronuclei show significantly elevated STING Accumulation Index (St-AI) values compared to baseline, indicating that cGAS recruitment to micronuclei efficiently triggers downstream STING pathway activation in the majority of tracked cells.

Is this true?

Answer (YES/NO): NO